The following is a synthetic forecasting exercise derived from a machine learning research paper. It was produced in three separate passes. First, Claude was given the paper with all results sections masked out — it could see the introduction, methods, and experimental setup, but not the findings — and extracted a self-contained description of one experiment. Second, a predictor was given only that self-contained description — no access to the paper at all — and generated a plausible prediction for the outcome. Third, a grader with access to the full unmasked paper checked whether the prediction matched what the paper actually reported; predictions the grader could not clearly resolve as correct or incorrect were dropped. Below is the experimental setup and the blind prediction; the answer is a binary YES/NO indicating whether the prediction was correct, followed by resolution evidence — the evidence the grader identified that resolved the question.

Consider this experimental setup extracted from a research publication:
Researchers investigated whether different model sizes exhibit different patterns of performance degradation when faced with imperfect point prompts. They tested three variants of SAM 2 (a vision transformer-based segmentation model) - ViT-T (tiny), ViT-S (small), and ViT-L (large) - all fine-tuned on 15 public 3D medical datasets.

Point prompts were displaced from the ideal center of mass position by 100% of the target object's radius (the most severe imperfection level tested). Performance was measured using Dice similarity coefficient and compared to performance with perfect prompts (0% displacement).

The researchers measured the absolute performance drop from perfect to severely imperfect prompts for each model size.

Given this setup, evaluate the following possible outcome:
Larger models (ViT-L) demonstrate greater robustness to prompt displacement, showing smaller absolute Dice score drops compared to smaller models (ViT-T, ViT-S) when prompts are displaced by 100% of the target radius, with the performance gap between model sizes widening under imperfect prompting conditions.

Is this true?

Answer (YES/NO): YES